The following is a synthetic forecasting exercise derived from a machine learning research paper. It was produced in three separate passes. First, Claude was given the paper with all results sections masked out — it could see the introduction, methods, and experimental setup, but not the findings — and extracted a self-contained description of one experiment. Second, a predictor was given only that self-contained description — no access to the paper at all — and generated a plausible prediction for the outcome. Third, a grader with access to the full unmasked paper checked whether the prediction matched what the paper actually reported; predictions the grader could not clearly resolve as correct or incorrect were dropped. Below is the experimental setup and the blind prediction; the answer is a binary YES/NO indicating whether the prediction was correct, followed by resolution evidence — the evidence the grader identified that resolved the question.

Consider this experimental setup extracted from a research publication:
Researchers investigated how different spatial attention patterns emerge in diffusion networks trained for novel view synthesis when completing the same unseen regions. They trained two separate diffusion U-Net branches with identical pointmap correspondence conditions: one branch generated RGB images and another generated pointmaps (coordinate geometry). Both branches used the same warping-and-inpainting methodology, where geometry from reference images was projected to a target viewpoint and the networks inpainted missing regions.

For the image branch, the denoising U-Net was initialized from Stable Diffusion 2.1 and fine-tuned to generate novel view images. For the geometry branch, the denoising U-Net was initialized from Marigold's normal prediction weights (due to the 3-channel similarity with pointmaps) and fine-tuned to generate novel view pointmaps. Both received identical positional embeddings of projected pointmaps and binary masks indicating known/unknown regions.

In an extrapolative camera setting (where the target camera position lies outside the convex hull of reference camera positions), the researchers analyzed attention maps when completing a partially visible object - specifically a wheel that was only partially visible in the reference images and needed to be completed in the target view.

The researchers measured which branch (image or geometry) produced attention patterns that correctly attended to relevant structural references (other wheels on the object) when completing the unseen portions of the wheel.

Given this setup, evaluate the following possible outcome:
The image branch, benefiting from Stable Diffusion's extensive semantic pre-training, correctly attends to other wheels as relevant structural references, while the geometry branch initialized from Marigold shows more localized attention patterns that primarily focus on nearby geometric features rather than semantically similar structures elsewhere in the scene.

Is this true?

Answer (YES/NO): NO